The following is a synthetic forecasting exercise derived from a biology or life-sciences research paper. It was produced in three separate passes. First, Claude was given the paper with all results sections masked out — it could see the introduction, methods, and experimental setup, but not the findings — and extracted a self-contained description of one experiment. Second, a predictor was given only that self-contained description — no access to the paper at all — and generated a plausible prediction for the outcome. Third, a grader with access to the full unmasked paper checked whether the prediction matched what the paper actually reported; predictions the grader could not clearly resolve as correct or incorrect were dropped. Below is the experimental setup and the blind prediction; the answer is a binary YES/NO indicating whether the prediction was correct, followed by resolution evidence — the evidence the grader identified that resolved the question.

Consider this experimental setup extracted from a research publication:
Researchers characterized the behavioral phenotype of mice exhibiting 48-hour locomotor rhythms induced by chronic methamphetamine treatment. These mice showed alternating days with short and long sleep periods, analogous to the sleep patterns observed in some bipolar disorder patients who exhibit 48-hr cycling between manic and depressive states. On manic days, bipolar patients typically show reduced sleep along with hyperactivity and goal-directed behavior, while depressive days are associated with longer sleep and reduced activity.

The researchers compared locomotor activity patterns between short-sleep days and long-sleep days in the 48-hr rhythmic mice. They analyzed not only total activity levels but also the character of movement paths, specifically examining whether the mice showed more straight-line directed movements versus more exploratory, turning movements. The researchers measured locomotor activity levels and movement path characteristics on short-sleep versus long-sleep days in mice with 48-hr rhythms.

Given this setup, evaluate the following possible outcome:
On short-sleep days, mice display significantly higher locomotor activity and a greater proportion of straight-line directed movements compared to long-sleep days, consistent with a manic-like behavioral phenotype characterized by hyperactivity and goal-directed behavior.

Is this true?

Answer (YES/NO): YES